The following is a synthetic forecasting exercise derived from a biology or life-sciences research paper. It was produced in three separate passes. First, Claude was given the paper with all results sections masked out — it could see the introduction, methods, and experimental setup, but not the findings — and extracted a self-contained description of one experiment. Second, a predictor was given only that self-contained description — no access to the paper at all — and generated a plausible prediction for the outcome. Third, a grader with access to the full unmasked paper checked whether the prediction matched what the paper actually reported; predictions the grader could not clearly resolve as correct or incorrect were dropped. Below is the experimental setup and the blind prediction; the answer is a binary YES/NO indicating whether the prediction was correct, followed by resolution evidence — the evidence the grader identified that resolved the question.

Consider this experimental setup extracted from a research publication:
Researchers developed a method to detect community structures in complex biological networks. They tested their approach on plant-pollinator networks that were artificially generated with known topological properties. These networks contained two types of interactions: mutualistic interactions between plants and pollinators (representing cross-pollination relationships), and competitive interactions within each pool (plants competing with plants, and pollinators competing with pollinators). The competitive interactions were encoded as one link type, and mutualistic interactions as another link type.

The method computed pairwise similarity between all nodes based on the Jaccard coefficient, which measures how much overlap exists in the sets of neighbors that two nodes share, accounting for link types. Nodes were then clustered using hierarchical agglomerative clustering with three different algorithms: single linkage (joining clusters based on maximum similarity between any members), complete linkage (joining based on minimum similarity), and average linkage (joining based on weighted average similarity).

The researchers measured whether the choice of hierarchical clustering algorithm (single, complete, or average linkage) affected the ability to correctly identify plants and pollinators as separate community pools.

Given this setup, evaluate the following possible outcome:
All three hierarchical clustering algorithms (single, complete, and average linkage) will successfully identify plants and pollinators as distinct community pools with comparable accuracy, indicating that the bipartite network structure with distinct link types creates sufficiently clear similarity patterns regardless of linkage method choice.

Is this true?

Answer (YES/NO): YES